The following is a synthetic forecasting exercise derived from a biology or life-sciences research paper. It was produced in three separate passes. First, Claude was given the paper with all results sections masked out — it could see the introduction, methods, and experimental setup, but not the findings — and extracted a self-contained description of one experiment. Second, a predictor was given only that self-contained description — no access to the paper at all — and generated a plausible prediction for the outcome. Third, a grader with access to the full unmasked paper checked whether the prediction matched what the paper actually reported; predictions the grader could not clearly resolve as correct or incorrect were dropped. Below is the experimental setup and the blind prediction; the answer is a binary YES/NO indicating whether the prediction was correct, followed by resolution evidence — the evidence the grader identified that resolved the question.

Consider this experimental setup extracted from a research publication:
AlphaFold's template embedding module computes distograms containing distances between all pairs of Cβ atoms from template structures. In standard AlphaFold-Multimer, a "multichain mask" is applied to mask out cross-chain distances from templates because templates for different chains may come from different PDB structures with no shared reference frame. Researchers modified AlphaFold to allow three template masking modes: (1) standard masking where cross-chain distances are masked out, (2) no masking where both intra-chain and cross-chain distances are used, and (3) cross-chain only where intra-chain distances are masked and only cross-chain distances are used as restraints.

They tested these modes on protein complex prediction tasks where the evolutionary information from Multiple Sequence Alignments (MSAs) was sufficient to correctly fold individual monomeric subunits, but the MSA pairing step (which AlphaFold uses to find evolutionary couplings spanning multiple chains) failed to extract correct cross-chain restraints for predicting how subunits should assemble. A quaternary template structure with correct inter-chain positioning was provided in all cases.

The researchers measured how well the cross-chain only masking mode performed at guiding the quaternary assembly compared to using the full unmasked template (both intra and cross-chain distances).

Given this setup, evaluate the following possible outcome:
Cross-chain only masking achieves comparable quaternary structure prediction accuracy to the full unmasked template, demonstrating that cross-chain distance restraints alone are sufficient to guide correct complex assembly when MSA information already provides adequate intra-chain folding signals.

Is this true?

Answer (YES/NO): NO